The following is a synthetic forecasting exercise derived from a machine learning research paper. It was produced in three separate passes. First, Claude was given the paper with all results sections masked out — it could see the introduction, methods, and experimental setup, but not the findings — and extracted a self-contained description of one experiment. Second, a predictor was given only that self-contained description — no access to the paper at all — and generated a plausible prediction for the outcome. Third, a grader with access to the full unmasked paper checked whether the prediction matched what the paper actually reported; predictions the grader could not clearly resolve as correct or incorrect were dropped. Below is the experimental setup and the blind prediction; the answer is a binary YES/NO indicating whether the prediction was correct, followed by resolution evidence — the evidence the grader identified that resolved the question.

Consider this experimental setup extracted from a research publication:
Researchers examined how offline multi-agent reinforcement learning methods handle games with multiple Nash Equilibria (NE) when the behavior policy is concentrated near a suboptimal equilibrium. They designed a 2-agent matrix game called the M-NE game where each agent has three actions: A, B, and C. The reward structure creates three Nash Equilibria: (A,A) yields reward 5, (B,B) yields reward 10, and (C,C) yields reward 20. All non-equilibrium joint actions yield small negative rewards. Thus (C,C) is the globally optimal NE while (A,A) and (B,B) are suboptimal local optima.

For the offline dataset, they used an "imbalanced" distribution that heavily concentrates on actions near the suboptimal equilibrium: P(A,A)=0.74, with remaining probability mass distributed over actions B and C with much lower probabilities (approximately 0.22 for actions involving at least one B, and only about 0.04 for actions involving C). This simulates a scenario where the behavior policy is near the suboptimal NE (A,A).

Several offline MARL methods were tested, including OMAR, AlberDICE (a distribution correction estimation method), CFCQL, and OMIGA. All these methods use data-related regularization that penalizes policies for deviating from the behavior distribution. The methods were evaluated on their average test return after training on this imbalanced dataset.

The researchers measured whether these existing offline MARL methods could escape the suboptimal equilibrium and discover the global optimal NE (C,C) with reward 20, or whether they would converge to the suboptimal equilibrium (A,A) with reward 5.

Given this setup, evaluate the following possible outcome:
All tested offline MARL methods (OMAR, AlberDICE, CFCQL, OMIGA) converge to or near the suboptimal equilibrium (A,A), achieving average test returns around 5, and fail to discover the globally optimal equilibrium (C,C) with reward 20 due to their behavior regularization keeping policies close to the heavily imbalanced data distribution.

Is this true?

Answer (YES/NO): YES